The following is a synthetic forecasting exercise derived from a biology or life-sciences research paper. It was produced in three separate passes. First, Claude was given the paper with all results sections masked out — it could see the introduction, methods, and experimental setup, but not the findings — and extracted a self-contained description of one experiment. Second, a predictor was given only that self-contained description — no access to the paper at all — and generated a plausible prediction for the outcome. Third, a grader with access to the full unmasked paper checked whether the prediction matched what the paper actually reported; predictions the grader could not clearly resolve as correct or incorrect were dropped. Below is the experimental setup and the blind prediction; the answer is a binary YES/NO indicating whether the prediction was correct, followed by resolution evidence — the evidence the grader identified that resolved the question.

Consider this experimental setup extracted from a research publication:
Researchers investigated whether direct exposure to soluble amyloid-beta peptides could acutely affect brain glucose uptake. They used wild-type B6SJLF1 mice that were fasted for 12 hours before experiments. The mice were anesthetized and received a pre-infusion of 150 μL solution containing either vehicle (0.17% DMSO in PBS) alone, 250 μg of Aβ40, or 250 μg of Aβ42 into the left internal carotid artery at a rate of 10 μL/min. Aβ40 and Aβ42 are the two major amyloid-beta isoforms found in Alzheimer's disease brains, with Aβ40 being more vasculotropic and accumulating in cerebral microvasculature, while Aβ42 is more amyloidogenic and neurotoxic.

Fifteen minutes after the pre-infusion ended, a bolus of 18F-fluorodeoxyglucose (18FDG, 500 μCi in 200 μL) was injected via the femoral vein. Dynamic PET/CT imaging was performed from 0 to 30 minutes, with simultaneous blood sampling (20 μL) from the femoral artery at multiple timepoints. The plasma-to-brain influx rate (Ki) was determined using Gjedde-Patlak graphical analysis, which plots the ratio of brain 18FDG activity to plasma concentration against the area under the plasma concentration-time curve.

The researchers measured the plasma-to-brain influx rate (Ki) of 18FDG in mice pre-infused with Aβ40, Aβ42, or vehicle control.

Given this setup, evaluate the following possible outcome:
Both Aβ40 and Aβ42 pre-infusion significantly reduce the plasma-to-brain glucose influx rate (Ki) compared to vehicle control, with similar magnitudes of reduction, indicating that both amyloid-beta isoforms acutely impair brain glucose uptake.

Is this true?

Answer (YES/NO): YES